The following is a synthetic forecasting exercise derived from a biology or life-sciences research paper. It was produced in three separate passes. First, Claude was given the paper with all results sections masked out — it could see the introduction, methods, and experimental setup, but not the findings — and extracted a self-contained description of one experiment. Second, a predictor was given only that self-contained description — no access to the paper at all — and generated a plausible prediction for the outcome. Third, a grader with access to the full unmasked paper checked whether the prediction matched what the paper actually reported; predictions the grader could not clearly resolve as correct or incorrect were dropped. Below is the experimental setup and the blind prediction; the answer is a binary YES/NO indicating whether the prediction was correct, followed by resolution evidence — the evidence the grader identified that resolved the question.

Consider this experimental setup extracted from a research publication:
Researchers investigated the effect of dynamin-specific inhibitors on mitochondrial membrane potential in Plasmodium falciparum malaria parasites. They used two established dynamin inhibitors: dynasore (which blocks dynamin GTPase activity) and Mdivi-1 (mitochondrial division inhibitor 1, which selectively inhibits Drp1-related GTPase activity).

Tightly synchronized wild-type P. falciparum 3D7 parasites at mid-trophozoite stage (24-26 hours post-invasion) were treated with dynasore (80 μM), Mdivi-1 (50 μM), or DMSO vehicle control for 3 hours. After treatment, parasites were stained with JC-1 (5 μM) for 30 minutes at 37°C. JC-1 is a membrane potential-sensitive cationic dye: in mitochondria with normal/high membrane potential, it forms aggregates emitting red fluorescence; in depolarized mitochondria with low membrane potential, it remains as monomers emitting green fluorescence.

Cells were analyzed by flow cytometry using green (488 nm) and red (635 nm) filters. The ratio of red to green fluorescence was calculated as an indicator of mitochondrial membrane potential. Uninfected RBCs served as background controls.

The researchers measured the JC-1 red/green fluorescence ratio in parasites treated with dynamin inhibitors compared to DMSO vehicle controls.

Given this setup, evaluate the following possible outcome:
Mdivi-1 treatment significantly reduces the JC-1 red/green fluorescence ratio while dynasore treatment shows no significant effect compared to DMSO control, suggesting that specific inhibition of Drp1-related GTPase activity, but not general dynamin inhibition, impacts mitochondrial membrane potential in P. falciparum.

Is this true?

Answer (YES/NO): NO